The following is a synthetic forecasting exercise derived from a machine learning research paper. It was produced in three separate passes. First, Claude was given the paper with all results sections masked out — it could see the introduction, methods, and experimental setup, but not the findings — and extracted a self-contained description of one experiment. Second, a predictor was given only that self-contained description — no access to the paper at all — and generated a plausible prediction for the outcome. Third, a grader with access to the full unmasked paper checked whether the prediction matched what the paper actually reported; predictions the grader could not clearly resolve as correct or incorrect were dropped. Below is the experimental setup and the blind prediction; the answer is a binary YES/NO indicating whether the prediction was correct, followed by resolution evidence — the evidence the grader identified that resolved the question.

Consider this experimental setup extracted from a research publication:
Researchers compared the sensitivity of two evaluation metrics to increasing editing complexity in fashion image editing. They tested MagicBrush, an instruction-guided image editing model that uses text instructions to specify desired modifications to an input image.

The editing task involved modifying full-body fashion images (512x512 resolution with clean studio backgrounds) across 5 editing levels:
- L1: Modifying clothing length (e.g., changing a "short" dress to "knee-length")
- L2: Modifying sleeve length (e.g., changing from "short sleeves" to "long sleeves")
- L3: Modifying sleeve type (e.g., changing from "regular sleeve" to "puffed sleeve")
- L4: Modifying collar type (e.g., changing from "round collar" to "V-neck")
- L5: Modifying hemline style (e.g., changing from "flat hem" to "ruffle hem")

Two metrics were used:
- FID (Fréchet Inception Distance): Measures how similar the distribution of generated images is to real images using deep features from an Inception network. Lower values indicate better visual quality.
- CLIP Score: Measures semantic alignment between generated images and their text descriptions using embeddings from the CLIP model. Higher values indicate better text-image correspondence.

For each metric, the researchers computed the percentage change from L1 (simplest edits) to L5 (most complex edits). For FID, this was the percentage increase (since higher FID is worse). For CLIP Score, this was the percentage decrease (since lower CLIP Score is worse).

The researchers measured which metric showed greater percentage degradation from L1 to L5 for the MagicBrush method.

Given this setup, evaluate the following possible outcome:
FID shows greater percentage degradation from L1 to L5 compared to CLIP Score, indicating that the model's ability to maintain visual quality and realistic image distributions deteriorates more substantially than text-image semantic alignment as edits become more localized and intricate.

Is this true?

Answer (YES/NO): YES